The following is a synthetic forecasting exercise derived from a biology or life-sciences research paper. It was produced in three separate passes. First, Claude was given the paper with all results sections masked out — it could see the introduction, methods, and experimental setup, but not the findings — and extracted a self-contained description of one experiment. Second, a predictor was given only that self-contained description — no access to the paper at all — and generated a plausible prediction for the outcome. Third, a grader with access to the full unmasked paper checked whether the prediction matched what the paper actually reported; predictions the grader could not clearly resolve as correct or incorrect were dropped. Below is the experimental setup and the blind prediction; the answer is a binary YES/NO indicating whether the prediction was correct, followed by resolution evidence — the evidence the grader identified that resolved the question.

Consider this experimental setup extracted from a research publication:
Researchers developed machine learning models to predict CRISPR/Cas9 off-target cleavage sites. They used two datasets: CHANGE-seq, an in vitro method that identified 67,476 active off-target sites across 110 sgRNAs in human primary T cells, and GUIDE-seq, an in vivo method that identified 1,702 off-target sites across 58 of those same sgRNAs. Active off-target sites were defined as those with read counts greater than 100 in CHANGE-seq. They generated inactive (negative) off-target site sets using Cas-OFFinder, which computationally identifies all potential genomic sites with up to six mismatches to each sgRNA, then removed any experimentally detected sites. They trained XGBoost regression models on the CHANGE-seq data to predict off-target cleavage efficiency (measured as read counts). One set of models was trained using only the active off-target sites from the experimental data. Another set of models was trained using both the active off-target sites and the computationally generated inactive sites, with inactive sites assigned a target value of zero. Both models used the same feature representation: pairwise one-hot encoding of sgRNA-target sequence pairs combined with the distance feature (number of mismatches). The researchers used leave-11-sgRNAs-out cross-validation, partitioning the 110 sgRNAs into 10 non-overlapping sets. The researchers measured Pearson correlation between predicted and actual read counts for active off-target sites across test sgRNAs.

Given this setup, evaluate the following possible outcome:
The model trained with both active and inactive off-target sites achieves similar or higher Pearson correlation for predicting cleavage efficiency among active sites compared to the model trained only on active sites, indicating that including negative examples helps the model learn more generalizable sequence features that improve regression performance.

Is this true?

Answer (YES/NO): YES